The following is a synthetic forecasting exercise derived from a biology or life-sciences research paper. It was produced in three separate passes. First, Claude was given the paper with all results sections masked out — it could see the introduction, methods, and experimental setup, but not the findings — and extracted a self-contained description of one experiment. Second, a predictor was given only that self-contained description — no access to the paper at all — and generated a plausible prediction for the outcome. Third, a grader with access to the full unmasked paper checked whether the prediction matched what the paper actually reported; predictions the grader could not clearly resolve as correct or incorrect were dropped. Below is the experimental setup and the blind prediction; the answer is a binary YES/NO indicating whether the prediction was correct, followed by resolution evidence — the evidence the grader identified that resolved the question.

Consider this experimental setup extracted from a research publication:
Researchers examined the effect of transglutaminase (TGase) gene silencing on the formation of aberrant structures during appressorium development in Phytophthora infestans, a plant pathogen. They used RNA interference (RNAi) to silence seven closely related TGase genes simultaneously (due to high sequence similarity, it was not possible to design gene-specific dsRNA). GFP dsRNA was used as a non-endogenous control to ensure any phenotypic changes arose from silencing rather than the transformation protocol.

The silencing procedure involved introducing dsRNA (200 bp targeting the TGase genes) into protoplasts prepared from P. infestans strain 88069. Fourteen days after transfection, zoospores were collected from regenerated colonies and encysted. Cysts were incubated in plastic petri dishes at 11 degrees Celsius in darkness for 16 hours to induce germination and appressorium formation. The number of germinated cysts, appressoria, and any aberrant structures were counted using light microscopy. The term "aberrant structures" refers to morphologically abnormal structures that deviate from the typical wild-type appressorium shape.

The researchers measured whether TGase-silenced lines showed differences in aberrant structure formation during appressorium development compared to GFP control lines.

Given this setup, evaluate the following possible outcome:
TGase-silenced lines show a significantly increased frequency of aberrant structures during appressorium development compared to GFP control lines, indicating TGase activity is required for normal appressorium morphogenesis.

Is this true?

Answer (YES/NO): YES